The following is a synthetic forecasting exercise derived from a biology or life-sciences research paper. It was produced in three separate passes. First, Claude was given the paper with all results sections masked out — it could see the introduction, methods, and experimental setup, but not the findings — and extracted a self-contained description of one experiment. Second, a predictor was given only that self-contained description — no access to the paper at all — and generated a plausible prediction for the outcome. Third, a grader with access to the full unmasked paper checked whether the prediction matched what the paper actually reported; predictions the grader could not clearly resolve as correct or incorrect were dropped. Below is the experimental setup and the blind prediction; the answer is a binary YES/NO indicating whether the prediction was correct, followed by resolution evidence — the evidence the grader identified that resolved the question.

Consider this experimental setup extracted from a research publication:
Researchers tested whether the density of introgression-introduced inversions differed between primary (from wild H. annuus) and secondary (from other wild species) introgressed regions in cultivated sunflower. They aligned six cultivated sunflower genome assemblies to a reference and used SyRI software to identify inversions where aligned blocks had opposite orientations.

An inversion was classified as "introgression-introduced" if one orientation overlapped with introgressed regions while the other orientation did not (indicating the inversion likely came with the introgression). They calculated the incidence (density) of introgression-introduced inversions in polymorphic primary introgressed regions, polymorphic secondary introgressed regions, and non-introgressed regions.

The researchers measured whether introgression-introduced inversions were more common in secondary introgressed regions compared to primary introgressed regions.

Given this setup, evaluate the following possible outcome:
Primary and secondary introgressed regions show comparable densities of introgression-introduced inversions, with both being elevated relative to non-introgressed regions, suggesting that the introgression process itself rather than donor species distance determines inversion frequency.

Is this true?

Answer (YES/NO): NO